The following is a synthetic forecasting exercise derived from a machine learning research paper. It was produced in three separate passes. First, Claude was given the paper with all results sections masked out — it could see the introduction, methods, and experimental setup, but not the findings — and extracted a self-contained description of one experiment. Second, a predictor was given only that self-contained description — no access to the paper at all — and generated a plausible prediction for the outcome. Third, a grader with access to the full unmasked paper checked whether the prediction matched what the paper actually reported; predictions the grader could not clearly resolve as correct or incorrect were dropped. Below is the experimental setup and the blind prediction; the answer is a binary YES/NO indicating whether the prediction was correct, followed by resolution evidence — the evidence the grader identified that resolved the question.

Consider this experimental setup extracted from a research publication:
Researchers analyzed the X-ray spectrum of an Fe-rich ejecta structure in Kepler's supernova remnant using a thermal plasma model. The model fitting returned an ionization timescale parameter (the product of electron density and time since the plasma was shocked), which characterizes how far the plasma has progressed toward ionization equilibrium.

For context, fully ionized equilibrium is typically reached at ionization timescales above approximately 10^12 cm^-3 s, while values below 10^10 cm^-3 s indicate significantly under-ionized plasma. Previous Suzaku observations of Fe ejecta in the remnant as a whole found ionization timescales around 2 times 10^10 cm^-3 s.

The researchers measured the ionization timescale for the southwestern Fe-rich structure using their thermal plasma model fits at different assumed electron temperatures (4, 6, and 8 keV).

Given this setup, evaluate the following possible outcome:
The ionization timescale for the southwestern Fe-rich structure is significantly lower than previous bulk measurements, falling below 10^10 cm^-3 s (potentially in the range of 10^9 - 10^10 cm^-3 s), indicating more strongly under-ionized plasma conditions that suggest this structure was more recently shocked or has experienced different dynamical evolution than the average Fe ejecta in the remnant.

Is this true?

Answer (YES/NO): NO